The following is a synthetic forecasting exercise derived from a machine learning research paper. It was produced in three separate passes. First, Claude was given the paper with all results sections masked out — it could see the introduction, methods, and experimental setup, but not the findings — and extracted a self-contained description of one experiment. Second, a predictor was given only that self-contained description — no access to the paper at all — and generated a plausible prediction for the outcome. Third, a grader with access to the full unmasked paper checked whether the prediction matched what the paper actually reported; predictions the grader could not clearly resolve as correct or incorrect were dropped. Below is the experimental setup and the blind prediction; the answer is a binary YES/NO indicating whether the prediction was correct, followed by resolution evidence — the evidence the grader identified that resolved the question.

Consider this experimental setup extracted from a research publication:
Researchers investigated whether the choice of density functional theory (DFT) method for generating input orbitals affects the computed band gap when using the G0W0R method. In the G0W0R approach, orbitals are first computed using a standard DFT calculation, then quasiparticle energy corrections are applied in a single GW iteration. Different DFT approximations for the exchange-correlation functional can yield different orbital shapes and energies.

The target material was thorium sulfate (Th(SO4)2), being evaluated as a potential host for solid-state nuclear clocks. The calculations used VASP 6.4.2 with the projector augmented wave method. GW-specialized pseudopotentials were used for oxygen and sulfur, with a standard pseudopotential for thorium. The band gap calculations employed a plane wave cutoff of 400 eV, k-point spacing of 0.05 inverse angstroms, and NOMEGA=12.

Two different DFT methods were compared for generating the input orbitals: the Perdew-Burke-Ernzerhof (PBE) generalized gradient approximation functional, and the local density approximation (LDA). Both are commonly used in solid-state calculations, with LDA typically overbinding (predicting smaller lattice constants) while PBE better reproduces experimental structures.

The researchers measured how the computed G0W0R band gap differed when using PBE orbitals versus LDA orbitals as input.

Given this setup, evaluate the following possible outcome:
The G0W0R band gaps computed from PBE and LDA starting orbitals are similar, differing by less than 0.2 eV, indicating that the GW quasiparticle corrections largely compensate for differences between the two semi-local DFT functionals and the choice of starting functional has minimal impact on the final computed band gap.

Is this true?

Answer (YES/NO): YES